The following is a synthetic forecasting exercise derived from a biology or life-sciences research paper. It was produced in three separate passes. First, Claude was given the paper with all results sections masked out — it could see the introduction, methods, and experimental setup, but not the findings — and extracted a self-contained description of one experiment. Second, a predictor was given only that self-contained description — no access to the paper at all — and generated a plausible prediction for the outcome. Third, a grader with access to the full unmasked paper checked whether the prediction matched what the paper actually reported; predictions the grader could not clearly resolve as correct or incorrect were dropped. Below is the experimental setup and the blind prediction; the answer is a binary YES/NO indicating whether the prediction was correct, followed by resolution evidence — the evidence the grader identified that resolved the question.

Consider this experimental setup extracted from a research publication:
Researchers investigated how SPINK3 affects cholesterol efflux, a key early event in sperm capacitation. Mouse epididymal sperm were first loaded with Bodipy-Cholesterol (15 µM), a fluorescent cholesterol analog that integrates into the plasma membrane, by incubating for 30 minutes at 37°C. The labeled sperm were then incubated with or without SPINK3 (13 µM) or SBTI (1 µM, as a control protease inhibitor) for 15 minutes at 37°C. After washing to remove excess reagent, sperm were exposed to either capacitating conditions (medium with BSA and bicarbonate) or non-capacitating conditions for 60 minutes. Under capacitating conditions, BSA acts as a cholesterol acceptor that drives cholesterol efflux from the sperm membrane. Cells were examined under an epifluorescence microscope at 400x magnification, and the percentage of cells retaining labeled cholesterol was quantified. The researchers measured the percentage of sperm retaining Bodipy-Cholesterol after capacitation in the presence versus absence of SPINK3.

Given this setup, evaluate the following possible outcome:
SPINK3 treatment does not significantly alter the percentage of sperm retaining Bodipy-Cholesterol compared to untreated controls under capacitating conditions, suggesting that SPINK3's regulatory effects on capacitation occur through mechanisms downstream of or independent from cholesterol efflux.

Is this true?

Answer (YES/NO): NO